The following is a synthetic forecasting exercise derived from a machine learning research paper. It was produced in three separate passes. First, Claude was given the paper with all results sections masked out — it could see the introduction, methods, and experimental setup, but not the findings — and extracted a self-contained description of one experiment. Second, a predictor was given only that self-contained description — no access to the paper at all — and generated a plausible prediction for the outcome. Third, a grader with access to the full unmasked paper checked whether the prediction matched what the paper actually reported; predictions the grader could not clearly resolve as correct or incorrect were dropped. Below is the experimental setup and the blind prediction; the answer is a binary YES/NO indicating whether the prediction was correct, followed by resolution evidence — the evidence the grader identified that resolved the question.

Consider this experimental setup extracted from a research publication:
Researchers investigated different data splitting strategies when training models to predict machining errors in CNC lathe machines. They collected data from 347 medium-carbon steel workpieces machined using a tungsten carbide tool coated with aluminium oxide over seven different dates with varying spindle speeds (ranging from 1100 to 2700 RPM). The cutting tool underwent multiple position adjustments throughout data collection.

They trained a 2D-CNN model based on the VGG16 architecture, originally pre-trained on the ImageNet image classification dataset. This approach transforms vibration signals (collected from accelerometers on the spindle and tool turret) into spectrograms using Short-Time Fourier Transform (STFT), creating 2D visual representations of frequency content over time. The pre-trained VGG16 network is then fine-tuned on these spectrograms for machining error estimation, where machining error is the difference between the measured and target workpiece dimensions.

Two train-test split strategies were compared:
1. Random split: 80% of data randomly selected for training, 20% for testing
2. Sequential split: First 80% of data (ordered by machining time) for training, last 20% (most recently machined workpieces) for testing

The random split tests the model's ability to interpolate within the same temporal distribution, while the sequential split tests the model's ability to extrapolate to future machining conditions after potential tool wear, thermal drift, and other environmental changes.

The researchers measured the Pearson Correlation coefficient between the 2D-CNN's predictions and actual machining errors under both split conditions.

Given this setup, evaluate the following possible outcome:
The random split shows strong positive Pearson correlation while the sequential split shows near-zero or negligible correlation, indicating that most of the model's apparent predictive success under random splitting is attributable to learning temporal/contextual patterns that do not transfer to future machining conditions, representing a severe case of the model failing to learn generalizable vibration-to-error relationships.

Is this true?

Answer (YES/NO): NO